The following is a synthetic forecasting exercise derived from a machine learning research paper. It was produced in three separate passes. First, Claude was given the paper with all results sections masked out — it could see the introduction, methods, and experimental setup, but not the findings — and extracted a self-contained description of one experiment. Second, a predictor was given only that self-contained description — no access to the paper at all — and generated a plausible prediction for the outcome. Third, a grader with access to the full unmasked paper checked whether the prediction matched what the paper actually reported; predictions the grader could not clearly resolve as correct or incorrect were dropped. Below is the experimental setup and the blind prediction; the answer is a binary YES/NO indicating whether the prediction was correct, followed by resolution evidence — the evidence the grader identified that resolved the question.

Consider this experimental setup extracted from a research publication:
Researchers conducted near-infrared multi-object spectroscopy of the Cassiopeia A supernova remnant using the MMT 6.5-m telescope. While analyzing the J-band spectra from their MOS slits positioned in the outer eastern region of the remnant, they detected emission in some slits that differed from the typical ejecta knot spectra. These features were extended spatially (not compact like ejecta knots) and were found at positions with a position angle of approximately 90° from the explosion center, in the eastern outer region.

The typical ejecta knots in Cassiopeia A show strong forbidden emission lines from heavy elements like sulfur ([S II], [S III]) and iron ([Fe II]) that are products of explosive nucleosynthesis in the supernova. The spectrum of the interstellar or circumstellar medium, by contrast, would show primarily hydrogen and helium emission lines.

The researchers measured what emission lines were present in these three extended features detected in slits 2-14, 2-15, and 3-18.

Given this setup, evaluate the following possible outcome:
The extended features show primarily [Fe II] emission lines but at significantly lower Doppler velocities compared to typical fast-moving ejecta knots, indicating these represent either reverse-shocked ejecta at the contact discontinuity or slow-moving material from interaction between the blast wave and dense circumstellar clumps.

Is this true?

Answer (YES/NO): NO